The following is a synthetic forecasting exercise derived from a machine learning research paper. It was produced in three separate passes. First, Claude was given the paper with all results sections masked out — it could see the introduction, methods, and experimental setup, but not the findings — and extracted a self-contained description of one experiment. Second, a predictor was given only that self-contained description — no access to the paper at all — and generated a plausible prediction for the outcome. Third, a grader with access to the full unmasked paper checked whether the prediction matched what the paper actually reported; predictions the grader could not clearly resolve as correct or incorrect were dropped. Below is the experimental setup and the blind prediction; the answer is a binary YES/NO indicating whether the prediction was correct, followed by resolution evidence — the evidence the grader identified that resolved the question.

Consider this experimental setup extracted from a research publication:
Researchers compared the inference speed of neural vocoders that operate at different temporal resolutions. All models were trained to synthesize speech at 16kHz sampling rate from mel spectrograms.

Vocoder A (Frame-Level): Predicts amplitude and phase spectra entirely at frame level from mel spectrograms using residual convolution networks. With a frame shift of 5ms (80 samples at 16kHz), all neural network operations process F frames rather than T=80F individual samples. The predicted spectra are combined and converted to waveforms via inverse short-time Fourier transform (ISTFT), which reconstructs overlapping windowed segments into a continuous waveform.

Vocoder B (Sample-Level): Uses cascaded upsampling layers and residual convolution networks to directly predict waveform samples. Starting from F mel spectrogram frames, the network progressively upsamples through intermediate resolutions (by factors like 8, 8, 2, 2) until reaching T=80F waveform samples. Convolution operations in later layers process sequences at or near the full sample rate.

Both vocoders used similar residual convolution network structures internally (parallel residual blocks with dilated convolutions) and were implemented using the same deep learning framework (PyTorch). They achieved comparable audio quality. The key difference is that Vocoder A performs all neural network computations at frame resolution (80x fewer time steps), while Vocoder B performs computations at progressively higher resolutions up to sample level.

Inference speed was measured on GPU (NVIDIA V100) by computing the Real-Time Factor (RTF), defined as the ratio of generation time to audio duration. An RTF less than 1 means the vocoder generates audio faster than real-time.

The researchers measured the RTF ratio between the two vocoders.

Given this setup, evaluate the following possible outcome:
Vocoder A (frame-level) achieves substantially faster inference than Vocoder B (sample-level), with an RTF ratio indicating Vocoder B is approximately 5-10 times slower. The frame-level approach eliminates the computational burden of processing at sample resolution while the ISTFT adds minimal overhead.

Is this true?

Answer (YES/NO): NO